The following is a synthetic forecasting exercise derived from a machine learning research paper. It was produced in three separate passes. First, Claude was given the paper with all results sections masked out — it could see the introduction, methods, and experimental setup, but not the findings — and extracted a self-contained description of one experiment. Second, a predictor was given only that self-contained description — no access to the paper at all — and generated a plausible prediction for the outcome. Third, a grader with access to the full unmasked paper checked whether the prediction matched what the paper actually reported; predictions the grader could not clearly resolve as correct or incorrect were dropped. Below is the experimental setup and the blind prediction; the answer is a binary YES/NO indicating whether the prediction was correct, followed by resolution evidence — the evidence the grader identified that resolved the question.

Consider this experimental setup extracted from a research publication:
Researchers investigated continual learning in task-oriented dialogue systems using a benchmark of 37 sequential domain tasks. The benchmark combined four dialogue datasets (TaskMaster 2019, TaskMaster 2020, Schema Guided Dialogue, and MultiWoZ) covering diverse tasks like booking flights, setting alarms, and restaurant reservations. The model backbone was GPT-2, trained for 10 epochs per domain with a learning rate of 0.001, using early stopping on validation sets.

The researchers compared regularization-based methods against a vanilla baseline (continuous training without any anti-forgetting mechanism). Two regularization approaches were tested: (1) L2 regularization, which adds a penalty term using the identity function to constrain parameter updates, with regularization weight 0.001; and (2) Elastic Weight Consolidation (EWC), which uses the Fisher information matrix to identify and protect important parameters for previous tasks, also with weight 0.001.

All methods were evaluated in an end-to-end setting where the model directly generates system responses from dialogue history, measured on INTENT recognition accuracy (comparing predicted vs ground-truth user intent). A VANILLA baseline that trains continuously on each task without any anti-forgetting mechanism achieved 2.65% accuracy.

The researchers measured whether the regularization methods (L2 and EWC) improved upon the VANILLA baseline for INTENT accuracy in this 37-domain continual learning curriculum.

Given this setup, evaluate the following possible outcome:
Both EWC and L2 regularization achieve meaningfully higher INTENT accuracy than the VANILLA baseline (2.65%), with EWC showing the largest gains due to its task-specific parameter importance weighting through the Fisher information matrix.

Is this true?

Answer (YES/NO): NO